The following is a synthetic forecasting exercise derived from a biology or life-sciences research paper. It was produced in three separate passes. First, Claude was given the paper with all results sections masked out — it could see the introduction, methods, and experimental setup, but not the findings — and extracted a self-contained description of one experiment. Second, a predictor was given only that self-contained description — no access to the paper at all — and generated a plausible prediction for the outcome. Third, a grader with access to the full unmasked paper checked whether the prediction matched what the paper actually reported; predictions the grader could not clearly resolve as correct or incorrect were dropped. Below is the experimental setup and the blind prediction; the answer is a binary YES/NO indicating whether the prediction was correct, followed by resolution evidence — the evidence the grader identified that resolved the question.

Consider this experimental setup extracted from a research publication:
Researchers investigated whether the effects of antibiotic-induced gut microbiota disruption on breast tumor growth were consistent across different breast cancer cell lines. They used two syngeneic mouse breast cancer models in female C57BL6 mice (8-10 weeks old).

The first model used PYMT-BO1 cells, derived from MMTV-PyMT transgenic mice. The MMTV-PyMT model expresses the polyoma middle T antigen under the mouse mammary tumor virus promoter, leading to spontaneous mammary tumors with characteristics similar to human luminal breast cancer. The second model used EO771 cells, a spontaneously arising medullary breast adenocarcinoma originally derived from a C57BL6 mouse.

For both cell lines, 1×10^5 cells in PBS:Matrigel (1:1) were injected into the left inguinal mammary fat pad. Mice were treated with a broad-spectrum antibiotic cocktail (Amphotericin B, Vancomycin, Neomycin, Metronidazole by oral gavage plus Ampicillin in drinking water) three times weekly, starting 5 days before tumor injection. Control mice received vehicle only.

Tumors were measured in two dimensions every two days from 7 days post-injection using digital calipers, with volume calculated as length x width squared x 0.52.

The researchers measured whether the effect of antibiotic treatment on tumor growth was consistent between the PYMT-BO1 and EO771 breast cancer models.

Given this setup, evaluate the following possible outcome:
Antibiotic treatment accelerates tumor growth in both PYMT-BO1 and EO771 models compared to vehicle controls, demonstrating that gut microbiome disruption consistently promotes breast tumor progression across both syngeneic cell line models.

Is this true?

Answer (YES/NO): YES